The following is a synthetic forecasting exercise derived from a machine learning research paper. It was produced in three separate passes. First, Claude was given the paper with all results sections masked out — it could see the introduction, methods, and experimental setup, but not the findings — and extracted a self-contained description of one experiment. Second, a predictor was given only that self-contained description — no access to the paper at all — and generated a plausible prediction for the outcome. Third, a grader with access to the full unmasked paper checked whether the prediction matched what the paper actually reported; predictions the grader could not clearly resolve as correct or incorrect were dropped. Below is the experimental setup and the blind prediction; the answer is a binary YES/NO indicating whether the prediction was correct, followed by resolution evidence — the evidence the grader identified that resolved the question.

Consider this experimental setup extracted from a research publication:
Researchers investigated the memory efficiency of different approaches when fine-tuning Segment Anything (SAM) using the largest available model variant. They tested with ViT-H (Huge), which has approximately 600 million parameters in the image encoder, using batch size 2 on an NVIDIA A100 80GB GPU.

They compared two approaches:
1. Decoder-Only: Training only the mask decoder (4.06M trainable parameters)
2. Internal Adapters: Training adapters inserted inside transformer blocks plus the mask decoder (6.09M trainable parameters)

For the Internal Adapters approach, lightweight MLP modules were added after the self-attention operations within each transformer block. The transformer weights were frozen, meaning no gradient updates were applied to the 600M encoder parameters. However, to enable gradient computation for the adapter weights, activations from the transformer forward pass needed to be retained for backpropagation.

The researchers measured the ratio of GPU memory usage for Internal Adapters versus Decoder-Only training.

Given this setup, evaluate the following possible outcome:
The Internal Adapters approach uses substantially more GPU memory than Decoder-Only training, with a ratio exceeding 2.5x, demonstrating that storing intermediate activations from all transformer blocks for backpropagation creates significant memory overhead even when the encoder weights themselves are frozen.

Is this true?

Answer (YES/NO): YES